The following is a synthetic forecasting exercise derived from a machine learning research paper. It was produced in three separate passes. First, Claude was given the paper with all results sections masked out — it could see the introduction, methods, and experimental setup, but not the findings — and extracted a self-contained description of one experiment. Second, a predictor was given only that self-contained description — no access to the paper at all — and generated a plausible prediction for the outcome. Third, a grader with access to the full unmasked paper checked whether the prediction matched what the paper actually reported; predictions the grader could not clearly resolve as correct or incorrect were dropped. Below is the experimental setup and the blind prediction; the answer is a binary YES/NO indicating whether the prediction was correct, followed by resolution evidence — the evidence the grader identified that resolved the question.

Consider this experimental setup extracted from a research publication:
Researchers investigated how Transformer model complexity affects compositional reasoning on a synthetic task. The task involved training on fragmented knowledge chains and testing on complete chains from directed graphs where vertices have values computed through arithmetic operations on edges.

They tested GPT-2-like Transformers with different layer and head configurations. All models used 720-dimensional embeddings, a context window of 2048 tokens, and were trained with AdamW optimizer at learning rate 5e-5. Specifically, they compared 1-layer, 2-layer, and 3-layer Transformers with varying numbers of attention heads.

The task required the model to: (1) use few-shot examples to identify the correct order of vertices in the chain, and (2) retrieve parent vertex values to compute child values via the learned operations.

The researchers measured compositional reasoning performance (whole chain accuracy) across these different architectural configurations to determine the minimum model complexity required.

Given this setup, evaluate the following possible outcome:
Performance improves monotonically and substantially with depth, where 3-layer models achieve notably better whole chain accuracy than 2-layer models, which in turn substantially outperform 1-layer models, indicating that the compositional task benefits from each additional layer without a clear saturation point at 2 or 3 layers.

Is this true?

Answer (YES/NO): NO